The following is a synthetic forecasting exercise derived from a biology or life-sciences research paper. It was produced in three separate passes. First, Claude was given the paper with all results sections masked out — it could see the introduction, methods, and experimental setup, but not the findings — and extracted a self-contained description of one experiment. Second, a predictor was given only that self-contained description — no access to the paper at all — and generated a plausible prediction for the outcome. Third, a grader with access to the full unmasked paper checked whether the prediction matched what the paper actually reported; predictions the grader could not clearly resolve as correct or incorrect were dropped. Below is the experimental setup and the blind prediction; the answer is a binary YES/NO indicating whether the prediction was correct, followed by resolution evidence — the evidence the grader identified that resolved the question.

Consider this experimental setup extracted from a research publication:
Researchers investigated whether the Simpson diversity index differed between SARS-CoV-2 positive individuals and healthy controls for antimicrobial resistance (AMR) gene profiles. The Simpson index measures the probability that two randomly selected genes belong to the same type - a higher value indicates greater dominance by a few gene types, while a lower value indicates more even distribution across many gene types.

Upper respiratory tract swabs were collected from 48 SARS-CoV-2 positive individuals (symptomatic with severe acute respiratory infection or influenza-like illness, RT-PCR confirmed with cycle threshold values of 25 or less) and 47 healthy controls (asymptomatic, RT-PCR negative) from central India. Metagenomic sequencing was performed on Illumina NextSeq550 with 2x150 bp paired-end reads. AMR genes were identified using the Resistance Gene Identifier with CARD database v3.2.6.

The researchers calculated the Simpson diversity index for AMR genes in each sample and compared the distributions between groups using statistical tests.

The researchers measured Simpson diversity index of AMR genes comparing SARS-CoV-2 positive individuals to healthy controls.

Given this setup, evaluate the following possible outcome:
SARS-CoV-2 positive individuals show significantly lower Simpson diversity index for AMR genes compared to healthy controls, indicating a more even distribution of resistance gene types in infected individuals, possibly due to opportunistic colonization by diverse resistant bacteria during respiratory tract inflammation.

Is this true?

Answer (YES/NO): NO